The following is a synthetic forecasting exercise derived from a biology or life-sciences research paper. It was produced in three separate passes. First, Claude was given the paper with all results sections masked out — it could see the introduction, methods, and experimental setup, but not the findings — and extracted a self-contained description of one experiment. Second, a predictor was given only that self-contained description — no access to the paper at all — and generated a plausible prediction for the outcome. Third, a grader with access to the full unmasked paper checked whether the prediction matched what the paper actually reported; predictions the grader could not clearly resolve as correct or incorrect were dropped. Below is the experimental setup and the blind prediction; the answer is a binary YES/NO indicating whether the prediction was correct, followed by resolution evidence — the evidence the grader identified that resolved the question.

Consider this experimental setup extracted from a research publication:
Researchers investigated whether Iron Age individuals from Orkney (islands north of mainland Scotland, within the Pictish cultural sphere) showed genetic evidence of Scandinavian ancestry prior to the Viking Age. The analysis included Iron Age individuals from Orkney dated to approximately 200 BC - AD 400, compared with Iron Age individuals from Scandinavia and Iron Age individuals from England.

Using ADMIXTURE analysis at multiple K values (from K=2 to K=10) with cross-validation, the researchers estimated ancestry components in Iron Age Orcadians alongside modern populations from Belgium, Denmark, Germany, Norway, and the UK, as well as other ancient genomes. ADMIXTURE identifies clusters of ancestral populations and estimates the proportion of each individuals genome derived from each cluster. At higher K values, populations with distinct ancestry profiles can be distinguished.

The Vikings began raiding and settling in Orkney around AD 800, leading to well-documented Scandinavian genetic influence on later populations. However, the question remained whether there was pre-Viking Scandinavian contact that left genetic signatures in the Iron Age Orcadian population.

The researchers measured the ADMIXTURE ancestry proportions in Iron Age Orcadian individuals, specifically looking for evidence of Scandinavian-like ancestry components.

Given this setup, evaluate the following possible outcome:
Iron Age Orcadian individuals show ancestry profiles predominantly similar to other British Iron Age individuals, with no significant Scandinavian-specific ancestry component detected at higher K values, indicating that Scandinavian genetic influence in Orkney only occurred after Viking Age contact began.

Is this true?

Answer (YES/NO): NO